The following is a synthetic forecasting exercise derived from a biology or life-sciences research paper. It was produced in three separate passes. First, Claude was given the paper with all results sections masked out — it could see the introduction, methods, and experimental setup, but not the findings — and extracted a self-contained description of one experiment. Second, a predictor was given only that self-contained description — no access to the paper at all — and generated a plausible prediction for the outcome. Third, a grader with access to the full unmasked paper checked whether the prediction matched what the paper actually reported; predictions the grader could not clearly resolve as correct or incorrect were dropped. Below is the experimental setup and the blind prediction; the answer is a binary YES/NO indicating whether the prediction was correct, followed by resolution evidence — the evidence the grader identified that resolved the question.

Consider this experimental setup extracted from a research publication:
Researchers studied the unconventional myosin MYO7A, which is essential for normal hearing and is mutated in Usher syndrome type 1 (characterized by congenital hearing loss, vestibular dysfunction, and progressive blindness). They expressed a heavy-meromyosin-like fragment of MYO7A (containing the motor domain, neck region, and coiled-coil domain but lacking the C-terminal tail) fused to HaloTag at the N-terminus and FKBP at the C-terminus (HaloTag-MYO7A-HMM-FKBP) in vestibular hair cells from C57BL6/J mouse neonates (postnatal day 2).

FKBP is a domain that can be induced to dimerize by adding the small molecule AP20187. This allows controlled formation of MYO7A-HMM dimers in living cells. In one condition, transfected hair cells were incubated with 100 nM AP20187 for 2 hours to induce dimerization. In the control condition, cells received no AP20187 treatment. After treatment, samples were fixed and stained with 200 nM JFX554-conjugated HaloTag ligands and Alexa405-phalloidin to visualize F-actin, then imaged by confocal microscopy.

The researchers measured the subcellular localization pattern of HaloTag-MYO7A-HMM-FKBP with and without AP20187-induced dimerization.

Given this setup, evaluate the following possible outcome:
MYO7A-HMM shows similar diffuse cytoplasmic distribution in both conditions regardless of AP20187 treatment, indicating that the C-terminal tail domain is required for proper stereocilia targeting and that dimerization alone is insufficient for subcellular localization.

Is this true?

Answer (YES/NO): NO